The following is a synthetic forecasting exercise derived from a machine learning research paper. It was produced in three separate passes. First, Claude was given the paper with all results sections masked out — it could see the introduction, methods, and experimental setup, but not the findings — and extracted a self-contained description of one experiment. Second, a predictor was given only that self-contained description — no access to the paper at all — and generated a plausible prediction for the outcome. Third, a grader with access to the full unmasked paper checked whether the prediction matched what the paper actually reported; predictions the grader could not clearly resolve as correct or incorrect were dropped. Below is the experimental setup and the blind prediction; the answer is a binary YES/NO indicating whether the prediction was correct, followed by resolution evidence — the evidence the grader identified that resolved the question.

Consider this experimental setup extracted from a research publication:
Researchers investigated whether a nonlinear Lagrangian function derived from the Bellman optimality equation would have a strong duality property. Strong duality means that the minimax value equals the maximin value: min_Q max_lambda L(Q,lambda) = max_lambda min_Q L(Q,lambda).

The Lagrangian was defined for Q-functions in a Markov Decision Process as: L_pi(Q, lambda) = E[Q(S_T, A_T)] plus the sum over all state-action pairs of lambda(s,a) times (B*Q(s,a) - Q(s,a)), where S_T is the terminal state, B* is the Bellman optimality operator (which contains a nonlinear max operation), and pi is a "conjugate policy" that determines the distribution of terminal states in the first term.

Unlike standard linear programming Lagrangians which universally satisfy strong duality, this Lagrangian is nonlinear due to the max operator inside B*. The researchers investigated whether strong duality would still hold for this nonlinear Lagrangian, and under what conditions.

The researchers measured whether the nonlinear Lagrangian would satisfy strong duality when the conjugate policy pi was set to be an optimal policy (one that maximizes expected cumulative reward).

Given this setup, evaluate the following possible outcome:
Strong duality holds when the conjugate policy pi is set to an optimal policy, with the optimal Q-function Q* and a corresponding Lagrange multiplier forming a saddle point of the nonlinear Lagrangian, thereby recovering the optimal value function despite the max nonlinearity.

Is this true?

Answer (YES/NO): YES